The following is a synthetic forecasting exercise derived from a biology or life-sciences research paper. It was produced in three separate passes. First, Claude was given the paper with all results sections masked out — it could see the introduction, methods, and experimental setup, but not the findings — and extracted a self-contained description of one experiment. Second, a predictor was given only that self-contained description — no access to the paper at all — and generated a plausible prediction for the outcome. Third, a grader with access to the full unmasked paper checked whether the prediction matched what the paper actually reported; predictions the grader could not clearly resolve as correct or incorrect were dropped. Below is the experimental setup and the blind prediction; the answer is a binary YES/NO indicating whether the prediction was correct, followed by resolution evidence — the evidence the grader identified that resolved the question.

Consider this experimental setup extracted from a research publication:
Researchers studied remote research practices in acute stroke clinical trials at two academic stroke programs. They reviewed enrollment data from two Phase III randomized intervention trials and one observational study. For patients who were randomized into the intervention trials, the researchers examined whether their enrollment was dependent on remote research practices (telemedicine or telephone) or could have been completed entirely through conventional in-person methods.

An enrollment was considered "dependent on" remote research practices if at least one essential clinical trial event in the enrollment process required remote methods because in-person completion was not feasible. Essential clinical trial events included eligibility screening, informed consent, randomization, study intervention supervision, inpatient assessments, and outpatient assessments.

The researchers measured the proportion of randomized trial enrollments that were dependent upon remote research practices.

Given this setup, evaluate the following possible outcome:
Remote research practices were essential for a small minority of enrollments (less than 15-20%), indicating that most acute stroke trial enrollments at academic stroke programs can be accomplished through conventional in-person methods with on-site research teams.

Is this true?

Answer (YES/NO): NO